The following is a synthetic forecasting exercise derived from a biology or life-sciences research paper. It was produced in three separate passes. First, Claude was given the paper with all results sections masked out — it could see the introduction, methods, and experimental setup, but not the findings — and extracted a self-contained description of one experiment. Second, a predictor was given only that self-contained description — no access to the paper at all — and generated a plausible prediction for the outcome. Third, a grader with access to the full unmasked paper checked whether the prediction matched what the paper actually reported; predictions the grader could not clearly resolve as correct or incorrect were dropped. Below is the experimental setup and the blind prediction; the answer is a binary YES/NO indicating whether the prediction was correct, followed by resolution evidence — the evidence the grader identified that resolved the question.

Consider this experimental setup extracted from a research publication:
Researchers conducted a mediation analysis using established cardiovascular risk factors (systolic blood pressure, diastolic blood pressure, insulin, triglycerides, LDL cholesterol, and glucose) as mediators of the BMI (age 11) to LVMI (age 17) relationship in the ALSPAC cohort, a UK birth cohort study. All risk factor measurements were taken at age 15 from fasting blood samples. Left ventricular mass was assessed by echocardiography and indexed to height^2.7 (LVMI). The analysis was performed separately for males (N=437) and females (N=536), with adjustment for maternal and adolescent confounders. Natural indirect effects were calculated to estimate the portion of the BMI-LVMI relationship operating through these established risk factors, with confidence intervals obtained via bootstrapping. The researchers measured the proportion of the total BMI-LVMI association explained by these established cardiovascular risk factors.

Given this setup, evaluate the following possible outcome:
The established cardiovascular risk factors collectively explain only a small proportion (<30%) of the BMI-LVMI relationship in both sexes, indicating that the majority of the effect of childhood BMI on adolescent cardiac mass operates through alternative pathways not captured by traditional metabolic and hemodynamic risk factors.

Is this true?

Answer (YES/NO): YES